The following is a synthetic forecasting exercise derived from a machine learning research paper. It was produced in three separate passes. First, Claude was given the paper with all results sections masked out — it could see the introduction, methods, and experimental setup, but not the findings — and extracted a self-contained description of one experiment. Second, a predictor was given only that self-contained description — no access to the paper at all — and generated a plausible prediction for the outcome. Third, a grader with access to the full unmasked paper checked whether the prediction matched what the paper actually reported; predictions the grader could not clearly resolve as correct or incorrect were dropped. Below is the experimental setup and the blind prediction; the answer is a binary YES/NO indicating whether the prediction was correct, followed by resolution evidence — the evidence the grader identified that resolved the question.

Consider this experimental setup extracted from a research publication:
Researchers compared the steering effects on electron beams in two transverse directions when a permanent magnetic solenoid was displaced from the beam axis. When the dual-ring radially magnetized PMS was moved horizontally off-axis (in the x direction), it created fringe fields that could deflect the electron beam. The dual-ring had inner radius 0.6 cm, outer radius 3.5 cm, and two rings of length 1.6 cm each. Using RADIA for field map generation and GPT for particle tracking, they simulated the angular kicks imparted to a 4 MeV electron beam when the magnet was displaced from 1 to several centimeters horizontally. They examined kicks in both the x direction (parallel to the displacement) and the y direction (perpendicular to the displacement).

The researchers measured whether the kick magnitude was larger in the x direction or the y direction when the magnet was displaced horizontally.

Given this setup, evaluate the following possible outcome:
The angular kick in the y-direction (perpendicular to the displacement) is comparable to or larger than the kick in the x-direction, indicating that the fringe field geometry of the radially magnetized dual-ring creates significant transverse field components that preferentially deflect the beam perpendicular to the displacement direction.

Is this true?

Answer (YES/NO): NO